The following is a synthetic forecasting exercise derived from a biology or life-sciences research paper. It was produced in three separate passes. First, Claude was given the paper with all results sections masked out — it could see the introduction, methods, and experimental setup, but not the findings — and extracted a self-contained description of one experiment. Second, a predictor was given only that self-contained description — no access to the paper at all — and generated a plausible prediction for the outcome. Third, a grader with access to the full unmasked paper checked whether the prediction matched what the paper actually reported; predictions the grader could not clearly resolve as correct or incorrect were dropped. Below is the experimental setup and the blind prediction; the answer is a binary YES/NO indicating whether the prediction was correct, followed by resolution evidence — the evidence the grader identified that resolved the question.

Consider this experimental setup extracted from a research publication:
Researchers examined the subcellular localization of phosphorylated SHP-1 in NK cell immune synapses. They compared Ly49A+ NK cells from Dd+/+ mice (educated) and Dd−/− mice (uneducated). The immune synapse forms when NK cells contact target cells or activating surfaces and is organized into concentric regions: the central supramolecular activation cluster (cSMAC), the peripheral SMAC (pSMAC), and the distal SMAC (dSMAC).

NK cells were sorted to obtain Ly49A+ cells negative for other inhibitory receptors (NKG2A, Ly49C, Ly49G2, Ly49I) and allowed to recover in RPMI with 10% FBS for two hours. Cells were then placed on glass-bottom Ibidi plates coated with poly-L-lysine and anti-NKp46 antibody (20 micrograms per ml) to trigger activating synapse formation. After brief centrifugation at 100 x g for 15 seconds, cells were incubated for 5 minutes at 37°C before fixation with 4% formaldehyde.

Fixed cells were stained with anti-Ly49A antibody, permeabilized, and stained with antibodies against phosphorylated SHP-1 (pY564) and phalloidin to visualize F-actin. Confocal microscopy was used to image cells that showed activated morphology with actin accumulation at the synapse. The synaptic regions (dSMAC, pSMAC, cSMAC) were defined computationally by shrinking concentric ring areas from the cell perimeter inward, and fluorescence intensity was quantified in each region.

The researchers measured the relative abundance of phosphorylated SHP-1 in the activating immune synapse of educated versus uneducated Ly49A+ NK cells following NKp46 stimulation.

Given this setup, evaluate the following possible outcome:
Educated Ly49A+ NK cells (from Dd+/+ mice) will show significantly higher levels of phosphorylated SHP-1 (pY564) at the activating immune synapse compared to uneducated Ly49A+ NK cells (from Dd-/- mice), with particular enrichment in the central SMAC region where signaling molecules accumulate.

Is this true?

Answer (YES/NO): NO